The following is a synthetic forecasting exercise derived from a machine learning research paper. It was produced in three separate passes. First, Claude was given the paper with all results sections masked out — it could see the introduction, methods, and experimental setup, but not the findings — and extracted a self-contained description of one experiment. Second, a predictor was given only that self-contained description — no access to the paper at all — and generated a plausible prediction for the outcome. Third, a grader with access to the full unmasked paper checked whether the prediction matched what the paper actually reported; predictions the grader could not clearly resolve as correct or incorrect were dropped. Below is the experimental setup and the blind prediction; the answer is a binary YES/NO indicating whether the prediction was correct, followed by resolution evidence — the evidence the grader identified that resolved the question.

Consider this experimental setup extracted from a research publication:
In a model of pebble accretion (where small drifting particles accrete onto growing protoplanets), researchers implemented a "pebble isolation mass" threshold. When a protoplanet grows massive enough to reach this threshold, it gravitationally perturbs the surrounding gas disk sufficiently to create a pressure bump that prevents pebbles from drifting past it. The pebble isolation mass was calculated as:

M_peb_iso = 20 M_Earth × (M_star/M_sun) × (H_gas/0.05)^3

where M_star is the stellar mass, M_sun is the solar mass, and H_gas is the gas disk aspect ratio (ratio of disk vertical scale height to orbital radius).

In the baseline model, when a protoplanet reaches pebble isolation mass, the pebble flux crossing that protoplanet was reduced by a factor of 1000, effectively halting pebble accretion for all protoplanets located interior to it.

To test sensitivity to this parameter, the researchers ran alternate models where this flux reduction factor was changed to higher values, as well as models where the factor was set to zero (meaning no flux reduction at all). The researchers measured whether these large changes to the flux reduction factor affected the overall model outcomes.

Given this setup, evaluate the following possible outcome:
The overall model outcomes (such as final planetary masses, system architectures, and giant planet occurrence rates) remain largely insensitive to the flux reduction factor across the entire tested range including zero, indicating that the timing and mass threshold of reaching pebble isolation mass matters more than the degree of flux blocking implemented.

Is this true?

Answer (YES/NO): YES